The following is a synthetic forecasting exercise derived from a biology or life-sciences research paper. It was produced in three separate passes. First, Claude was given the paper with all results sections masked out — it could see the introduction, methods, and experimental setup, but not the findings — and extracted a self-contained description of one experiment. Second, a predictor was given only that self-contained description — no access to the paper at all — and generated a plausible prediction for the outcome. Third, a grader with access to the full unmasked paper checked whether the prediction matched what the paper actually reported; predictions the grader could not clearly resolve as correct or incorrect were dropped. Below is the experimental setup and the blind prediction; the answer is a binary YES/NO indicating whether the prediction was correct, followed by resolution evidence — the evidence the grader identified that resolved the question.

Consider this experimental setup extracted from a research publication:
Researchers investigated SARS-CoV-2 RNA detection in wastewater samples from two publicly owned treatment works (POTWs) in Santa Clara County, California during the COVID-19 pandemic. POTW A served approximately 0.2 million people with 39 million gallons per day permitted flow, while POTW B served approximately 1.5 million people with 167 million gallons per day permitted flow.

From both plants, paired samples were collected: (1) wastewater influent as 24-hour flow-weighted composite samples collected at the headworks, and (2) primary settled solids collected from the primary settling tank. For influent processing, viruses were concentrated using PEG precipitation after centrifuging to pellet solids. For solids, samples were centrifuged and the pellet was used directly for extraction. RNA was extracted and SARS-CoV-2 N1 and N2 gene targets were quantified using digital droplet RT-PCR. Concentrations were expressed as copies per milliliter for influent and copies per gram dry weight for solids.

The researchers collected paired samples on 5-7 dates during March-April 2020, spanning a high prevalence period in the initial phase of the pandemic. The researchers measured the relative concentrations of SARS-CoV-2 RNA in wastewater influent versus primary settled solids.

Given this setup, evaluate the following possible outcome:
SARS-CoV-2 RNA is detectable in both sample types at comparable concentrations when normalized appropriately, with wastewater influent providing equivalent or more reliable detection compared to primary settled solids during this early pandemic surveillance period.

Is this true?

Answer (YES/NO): NO